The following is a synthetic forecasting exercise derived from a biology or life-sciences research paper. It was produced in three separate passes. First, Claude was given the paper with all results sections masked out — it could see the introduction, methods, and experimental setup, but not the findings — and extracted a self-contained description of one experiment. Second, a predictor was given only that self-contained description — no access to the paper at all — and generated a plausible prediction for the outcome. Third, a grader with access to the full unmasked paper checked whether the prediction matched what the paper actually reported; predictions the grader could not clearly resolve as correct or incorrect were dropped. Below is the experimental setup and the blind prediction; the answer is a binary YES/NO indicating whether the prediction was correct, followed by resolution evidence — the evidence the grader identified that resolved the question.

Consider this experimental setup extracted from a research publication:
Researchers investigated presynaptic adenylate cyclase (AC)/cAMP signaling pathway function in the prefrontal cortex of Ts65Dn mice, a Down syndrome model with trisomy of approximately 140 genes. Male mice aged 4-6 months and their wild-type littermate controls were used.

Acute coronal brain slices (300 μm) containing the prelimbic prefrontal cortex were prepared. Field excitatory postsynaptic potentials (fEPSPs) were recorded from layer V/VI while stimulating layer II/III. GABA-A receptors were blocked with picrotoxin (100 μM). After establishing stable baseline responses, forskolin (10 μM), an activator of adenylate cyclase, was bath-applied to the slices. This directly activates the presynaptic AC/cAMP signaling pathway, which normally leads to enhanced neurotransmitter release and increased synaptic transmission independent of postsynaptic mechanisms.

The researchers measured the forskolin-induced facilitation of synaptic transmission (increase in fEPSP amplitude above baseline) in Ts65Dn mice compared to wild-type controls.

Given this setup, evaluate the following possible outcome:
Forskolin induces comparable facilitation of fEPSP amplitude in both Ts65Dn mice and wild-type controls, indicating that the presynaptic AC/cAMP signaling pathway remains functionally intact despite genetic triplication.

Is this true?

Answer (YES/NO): YES